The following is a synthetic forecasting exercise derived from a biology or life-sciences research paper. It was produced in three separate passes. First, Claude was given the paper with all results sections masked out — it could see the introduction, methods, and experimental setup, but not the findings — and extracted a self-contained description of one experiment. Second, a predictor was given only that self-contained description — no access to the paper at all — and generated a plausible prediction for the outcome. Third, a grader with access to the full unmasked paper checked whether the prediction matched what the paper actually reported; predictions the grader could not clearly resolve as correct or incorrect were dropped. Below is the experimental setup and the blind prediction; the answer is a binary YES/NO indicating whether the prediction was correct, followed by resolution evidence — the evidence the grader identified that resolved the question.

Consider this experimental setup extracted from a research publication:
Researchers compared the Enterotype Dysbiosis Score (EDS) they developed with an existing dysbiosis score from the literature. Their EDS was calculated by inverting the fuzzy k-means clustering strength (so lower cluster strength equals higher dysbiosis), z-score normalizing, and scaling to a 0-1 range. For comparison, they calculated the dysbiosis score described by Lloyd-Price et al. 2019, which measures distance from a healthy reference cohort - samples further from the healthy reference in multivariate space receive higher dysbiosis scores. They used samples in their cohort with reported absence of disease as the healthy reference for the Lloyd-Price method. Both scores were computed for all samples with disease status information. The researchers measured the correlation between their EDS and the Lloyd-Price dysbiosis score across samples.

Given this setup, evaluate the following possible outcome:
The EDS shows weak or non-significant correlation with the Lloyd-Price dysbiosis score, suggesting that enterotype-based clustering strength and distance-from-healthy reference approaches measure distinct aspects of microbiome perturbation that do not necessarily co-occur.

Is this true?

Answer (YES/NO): NO